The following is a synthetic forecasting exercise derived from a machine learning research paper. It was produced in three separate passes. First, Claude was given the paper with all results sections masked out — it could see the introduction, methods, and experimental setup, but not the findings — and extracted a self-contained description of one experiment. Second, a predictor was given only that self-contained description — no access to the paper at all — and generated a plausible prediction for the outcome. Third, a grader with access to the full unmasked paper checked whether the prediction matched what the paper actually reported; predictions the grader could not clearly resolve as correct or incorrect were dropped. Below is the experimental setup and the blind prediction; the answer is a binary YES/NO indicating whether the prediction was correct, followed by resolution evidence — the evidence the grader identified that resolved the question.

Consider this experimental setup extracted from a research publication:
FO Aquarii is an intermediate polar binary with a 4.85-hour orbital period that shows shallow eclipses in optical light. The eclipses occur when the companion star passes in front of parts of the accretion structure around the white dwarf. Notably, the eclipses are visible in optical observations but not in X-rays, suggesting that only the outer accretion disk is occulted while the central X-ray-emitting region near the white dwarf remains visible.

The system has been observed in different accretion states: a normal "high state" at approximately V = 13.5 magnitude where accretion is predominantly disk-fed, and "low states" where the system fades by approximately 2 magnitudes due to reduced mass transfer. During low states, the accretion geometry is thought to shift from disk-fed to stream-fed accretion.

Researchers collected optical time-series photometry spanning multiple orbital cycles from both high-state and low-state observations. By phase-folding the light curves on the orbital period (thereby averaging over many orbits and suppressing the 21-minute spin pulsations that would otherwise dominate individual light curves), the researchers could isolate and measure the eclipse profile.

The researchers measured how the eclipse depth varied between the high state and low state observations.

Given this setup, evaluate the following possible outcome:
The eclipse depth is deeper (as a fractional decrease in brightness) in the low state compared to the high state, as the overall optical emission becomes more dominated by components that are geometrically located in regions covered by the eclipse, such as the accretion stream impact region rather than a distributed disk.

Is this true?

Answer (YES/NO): NO